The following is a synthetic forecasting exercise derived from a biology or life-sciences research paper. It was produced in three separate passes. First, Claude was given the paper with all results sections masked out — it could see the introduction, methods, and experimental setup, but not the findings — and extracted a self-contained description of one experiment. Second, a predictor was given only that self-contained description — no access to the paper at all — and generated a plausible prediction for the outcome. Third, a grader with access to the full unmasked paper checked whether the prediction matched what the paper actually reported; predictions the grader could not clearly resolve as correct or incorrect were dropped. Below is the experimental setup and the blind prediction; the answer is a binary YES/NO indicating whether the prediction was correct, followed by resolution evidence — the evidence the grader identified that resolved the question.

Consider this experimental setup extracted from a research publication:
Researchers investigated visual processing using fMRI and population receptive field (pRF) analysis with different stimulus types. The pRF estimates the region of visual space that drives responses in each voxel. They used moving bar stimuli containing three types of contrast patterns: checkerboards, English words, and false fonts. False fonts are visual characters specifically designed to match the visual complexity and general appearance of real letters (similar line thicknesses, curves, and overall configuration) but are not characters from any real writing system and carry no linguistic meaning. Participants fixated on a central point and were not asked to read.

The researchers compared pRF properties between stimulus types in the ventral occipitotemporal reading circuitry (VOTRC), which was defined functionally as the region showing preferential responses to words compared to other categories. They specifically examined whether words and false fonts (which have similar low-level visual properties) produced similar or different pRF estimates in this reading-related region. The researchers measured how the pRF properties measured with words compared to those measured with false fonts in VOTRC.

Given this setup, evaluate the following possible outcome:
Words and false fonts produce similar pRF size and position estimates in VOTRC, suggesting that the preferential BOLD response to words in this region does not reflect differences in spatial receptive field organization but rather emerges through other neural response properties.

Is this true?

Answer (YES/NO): NO